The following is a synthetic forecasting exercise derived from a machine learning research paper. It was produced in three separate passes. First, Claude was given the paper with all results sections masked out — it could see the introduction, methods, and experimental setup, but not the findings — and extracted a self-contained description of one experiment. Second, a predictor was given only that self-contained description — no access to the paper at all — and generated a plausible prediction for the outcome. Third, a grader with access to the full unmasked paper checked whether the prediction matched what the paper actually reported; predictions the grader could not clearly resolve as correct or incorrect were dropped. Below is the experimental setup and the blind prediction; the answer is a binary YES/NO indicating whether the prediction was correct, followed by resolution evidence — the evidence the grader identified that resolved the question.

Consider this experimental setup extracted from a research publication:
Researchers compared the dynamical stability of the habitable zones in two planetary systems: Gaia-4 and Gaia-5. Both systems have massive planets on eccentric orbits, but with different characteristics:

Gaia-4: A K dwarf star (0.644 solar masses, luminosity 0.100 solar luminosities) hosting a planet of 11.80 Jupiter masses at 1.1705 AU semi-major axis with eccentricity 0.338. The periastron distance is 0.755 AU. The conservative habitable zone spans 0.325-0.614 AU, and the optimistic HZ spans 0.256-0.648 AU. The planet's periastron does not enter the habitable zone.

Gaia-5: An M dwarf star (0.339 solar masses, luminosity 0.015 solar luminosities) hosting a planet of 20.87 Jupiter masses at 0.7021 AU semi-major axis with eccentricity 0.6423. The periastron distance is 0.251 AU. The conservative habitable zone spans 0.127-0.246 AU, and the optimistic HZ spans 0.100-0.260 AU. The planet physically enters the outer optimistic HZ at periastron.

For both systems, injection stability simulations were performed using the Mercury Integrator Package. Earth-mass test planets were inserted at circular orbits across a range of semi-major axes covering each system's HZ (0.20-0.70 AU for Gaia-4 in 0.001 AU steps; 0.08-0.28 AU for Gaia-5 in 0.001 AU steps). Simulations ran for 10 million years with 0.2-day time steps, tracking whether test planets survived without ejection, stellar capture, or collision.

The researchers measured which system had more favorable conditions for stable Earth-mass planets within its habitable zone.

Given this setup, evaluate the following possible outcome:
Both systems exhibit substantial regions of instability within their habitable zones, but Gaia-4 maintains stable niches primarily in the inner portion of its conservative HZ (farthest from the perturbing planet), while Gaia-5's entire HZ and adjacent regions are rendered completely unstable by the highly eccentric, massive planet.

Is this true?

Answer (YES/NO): YES